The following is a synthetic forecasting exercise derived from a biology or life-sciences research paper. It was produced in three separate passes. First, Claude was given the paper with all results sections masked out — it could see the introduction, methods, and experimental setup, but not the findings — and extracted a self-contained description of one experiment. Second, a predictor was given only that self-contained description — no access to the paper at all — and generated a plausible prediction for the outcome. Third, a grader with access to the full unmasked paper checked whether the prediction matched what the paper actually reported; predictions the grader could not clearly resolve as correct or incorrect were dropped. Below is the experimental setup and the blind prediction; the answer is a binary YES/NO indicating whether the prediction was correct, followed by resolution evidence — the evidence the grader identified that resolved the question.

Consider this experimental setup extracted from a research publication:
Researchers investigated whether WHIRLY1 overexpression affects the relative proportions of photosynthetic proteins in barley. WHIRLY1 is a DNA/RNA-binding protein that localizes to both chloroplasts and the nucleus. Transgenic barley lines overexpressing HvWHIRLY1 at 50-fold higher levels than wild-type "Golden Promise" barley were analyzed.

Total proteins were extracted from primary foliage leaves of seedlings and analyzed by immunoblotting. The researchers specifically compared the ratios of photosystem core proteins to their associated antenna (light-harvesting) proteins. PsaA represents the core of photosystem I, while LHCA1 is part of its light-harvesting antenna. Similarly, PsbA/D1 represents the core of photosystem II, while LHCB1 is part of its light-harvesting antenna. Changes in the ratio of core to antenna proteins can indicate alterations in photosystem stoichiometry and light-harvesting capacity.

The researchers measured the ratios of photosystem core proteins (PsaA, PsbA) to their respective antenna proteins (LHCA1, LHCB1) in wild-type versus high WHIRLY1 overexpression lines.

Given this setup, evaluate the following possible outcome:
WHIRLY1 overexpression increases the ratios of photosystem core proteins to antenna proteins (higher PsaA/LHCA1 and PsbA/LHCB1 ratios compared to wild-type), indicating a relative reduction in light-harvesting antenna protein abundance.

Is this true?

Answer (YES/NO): NO